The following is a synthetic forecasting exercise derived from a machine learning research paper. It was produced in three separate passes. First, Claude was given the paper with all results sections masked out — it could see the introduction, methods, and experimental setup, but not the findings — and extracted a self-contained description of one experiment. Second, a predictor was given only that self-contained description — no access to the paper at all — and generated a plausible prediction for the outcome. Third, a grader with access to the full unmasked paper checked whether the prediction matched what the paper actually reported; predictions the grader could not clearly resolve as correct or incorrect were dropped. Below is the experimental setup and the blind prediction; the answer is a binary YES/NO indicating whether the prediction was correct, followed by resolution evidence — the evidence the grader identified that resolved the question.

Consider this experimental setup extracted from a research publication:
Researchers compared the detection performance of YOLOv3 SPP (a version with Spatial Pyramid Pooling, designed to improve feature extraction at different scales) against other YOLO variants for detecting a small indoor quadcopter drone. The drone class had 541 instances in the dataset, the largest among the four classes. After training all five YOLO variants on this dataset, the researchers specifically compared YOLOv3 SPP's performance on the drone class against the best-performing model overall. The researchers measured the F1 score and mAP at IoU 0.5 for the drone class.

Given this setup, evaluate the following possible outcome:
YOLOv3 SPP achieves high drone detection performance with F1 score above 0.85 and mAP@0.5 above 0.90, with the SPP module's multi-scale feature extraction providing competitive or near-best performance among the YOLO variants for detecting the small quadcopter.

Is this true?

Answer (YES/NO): YES